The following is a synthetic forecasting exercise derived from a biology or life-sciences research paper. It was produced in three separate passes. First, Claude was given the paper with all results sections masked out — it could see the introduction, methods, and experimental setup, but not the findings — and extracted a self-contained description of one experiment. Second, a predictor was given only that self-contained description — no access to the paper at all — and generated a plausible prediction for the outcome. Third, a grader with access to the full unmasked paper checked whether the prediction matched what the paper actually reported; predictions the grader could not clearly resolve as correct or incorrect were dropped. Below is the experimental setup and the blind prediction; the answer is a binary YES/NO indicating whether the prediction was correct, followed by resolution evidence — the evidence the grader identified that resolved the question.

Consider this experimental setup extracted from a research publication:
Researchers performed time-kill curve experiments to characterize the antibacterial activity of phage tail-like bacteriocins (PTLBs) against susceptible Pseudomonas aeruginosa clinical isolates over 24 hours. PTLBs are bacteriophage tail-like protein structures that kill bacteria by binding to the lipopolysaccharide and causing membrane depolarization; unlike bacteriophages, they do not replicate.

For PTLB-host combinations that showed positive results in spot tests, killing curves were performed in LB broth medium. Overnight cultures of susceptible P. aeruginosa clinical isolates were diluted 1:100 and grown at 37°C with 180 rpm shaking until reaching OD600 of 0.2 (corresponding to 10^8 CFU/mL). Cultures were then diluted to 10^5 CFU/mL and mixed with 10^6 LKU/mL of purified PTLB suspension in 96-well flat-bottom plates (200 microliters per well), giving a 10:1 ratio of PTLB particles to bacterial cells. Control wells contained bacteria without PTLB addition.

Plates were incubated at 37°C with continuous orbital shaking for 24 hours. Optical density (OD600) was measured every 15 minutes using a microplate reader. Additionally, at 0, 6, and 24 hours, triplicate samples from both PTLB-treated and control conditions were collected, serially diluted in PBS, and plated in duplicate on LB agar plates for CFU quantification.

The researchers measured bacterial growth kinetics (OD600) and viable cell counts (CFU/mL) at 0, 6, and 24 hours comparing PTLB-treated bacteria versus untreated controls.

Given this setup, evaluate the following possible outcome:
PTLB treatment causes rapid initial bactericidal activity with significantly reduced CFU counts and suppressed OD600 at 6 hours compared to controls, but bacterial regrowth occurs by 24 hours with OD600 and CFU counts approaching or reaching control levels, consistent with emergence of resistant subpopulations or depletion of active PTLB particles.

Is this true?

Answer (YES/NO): NO